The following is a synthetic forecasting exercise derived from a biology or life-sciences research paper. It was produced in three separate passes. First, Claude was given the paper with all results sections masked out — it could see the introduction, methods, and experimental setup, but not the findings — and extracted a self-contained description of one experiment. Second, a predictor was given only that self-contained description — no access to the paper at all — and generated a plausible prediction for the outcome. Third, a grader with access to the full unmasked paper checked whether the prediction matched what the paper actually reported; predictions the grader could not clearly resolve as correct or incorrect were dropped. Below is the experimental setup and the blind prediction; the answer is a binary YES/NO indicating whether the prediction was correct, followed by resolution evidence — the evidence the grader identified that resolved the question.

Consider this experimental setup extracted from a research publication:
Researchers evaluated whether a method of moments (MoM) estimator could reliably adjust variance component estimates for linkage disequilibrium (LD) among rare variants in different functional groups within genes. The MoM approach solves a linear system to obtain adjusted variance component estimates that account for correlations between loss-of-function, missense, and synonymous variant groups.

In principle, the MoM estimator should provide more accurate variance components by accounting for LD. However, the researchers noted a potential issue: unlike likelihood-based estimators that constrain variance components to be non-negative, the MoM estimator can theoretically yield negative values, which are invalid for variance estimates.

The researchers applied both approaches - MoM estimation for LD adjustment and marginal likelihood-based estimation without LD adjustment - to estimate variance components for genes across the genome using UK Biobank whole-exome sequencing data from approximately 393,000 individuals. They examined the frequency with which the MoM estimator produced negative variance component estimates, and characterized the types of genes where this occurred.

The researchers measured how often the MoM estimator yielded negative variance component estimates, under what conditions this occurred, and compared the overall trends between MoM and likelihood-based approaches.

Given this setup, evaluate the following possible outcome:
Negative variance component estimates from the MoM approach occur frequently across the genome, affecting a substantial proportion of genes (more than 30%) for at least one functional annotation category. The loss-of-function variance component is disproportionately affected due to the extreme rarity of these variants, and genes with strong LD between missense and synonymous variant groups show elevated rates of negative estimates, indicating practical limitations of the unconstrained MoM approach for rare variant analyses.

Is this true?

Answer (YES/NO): NO